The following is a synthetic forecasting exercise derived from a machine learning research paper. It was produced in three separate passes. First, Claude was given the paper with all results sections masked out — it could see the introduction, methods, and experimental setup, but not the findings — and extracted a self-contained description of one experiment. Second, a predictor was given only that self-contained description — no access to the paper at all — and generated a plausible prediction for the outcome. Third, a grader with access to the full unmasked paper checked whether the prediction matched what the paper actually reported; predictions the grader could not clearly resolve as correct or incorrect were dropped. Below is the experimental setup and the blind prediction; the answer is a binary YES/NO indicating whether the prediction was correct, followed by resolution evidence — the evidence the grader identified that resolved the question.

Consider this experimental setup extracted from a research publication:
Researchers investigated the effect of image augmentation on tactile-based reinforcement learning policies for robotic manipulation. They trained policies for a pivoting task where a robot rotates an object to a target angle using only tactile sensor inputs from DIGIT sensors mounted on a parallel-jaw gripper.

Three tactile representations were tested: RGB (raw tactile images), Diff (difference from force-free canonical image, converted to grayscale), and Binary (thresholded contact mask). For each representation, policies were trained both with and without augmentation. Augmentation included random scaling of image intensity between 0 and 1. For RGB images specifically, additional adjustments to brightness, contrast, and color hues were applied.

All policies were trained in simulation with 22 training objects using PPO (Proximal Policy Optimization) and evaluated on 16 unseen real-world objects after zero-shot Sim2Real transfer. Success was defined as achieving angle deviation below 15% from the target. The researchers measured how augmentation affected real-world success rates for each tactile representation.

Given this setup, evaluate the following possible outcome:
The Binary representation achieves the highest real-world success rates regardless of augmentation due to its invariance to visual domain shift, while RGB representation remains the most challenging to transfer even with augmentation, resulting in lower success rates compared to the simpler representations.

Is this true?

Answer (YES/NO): NO